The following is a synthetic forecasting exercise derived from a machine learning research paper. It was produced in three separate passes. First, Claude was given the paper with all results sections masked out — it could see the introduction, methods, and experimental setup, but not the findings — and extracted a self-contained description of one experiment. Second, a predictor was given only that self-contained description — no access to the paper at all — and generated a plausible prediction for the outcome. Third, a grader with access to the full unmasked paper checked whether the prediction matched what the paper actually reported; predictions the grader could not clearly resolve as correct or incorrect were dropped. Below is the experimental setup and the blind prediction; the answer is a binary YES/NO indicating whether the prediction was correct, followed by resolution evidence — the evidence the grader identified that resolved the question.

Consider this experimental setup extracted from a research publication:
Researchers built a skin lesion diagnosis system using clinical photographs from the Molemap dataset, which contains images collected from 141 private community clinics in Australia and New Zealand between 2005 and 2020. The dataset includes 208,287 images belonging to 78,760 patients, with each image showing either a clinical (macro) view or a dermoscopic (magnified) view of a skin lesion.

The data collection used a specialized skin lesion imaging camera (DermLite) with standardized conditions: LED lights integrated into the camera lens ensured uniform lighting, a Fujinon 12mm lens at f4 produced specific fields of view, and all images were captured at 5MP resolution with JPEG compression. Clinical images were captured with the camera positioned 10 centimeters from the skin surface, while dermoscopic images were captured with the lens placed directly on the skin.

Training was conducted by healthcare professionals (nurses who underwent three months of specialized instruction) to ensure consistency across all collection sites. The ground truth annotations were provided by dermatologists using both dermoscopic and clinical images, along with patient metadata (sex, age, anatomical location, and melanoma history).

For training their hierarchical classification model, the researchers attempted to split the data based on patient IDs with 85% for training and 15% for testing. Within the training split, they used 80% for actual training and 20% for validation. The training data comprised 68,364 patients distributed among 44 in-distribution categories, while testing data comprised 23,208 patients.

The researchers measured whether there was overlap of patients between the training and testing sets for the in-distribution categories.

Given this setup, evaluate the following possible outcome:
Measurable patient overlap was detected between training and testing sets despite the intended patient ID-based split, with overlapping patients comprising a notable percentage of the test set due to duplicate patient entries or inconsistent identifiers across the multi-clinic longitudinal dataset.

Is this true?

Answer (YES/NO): NO